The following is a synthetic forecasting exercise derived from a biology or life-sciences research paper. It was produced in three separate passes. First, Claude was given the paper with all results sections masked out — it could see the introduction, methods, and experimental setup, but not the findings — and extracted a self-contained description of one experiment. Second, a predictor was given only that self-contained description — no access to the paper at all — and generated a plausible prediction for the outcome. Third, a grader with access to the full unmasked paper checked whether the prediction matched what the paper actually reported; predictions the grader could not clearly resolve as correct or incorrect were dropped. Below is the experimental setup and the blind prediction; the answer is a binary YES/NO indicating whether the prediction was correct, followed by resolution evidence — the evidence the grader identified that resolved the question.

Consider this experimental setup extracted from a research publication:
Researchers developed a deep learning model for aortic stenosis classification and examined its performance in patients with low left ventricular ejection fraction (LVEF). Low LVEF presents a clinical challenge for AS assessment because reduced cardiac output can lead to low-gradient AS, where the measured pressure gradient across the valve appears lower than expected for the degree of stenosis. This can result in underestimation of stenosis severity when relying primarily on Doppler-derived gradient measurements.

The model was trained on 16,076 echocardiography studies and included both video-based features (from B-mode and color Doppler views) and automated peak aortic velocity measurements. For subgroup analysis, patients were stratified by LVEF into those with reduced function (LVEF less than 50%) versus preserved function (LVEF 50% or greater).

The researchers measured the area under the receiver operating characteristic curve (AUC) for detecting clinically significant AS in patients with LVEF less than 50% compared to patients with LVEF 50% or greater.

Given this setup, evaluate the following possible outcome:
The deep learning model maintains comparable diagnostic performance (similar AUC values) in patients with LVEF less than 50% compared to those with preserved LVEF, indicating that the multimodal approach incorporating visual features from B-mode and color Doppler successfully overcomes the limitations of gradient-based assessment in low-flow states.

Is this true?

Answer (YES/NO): YES